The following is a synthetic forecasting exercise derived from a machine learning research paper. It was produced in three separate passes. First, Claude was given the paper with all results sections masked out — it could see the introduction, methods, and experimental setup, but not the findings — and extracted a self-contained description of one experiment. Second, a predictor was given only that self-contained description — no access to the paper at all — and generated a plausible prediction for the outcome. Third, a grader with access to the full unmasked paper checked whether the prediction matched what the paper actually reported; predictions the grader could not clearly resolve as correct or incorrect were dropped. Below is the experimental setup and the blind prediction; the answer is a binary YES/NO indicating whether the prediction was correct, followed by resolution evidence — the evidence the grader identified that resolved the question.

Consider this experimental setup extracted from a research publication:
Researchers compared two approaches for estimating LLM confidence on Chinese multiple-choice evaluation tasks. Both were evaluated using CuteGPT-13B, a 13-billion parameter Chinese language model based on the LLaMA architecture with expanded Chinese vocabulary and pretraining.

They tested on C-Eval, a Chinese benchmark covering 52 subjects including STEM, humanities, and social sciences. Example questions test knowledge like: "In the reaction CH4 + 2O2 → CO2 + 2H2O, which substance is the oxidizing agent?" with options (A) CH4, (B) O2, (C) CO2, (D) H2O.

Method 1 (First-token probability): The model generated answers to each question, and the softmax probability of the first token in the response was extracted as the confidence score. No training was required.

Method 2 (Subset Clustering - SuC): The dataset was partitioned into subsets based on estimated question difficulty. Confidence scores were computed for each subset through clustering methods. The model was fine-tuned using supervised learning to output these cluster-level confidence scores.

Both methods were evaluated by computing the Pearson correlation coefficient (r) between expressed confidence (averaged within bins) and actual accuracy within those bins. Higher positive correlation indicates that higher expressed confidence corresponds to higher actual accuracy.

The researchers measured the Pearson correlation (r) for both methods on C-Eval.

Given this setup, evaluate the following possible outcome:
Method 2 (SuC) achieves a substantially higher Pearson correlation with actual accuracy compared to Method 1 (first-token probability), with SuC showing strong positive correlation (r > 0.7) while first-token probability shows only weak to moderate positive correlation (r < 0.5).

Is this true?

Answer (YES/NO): NO